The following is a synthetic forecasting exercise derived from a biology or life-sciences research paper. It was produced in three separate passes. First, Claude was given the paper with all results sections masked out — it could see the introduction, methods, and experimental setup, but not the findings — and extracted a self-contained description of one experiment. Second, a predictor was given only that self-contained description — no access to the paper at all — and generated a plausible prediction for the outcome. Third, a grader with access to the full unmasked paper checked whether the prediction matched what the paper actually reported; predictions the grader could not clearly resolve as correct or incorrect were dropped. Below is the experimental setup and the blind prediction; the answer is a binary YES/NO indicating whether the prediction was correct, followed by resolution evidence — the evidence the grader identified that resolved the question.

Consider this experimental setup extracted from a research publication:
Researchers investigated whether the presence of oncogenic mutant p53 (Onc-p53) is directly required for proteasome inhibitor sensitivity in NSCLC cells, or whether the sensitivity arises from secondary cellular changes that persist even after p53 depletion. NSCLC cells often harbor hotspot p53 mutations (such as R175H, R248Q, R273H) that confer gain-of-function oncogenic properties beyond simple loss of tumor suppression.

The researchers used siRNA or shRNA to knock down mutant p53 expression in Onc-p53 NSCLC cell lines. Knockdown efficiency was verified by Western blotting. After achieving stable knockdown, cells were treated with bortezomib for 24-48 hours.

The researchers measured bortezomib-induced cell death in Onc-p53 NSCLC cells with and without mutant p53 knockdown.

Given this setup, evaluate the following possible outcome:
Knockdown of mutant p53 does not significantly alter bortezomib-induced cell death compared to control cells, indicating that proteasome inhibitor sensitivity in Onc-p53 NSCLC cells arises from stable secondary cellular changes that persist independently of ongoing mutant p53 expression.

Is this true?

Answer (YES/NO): NO